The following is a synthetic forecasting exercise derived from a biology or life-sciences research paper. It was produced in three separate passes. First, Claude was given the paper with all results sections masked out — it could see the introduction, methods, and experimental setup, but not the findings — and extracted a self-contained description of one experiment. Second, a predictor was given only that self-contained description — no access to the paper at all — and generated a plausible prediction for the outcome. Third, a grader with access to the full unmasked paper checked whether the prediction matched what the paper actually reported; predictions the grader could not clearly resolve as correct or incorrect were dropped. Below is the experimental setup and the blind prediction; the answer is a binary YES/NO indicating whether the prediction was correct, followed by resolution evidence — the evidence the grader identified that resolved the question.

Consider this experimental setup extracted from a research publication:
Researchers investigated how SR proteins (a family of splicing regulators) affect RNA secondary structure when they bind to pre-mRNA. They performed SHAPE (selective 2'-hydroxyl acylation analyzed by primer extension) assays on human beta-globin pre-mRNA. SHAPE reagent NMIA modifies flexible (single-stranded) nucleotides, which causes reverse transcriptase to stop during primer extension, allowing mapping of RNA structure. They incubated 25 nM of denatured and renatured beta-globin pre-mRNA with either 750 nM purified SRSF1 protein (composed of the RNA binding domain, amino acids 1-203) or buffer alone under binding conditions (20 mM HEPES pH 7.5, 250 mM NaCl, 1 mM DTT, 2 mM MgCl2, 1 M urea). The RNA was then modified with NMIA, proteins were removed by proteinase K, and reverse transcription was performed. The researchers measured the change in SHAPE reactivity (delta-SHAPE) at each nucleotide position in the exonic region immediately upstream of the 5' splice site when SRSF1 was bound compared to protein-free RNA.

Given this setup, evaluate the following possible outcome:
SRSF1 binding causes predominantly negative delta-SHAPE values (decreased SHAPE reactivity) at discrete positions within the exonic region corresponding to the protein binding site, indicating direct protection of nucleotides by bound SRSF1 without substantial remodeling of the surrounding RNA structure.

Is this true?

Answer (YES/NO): NO